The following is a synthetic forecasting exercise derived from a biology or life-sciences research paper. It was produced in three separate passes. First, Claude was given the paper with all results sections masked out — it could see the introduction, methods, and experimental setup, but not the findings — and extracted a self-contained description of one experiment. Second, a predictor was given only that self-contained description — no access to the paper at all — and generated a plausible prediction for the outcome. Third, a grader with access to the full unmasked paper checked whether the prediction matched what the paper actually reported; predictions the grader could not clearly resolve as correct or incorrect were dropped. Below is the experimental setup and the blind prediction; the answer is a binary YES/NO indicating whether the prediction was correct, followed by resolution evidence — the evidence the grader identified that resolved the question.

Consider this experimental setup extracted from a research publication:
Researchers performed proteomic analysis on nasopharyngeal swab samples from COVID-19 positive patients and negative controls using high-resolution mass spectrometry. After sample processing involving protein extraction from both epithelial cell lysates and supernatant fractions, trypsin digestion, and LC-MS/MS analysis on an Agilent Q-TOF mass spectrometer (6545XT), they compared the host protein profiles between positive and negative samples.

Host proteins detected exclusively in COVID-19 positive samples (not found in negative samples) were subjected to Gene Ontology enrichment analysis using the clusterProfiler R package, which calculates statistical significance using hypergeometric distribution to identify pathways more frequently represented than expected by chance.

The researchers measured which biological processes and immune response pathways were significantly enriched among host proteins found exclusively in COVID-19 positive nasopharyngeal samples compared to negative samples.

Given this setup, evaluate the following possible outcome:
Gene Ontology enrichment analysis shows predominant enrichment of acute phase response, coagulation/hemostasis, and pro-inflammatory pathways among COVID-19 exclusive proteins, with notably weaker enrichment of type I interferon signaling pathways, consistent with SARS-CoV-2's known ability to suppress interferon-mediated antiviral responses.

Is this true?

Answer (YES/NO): NO